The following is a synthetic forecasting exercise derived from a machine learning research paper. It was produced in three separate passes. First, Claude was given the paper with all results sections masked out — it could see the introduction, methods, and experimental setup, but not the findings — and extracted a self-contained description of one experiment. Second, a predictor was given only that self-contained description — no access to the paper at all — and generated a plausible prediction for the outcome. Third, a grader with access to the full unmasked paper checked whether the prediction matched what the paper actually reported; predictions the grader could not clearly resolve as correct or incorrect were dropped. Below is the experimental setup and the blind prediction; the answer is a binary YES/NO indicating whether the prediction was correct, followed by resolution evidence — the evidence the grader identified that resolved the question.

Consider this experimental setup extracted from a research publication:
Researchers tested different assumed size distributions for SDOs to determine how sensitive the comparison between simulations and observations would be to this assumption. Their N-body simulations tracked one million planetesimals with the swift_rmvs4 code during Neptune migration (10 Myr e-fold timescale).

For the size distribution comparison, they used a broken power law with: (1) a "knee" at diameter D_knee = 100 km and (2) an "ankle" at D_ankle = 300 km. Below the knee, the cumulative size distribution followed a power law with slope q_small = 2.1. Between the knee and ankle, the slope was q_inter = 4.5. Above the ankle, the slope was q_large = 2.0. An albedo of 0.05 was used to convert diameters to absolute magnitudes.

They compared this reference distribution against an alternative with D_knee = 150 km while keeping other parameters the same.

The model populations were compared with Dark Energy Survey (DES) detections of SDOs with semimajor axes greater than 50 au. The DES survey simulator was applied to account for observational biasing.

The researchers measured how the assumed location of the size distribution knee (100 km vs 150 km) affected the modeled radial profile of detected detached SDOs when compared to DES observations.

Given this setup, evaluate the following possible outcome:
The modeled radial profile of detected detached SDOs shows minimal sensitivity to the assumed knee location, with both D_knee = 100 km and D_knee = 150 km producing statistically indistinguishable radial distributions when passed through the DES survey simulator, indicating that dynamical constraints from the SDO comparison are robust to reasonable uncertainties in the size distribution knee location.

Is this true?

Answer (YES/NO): YES